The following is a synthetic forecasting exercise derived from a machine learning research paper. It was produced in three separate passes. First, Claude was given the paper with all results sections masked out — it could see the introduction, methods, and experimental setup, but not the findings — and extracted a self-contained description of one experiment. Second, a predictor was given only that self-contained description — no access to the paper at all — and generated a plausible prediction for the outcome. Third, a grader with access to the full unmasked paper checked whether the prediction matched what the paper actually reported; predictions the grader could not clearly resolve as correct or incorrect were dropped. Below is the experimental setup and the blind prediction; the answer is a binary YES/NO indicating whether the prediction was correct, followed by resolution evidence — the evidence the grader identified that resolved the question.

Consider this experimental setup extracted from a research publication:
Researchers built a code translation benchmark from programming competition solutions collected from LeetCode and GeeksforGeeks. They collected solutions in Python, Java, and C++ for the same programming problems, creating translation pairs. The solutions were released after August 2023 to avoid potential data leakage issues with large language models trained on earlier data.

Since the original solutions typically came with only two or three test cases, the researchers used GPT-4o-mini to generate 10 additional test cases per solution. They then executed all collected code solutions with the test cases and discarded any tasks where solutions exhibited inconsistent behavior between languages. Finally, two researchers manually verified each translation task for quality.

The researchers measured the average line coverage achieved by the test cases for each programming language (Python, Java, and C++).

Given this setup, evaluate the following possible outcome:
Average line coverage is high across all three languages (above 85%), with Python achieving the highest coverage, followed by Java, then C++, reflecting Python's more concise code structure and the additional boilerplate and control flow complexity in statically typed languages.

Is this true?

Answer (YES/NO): NO